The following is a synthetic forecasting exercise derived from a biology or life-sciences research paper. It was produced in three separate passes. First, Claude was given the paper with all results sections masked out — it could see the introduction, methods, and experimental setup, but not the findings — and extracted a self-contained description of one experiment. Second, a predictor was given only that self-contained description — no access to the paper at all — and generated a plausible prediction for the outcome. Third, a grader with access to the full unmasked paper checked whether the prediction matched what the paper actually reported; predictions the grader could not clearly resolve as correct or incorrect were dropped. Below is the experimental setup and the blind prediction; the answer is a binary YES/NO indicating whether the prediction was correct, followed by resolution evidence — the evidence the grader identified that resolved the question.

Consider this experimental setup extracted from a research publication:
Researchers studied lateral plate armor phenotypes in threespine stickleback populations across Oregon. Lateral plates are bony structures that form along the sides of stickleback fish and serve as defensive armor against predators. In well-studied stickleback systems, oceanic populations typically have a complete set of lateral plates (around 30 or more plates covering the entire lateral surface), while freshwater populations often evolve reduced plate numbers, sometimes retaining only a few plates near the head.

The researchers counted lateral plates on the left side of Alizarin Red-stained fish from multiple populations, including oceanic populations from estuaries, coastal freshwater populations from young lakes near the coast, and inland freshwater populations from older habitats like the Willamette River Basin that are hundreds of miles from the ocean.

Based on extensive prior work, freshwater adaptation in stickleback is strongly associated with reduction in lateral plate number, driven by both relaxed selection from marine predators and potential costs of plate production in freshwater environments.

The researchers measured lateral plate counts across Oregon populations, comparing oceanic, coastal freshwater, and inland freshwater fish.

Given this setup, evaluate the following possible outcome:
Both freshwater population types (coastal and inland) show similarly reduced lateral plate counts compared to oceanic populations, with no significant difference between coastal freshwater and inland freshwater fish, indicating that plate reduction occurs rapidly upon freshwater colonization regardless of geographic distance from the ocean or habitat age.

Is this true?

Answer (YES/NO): NO